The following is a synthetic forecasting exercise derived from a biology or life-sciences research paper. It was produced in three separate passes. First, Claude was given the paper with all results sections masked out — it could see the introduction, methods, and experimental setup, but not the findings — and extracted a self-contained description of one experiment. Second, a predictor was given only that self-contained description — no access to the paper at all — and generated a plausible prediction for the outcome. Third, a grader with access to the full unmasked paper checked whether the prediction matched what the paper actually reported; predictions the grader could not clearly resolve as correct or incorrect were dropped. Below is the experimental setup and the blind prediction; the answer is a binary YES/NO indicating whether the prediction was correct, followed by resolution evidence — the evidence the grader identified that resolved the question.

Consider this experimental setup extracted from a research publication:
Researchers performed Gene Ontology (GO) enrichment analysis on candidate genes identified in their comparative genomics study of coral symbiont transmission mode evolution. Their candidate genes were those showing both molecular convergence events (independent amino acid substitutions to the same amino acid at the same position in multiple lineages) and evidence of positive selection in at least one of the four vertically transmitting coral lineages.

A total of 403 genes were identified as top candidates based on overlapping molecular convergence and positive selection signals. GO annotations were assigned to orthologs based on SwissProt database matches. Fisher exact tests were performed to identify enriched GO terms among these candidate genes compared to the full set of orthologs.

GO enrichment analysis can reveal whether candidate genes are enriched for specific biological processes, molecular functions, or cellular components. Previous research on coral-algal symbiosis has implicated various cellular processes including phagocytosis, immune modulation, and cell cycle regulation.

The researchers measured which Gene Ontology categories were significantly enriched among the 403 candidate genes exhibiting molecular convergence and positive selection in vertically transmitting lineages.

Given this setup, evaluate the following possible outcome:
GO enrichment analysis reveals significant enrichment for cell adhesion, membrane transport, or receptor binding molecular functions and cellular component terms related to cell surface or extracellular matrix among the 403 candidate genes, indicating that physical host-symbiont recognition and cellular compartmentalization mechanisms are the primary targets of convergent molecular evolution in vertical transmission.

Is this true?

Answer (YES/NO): NO